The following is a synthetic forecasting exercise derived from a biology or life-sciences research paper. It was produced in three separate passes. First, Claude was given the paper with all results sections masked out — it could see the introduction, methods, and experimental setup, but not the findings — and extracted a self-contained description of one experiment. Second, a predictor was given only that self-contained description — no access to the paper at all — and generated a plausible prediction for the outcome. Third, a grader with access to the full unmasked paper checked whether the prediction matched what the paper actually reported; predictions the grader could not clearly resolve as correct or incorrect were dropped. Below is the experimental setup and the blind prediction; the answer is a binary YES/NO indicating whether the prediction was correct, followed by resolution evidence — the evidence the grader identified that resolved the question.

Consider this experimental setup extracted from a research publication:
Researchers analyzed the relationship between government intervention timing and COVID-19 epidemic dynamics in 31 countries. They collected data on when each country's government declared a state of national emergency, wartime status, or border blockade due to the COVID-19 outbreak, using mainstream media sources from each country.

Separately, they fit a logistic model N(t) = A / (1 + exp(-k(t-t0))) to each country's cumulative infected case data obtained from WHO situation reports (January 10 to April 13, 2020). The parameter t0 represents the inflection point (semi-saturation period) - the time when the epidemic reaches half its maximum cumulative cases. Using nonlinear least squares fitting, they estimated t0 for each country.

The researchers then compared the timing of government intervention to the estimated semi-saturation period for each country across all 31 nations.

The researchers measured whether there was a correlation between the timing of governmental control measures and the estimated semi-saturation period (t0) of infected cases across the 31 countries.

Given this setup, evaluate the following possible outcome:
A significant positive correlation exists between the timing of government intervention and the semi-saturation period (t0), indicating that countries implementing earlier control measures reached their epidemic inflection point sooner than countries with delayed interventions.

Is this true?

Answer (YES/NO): YES